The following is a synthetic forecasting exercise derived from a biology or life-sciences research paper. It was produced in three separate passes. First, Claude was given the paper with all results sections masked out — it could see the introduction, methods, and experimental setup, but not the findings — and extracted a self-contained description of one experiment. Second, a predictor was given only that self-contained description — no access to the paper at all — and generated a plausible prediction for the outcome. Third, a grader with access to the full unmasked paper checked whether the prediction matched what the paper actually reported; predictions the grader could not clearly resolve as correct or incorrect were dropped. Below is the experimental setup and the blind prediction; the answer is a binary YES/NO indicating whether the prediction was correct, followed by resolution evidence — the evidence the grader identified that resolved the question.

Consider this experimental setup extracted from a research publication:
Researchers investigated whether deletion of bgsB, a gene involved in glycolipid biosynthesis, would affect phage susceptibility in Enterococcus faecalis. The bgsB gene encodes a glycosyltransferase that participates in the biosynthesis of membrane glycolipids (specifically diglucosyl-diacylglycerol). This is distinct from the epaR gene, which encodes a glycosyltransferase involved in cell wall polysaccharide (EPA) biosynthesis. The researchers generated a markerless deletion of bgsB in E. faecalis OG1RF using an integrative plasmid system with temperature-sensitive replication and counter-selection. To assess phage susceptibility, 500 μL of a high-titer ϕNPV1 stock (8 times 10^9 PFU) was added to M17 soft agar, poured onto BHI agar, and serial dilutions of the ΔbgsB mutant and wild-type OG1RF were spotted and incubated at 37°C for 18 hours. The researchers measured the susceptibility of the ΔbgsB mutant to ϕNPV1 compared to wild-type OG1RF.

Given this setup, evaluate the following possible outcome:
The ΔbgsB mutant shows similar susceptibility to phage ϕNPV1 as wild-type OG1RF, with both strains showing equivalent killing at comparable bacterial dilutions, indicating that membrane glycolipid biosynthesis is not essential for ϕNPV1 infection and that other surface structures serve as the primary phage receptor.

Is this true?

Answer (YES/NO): YES